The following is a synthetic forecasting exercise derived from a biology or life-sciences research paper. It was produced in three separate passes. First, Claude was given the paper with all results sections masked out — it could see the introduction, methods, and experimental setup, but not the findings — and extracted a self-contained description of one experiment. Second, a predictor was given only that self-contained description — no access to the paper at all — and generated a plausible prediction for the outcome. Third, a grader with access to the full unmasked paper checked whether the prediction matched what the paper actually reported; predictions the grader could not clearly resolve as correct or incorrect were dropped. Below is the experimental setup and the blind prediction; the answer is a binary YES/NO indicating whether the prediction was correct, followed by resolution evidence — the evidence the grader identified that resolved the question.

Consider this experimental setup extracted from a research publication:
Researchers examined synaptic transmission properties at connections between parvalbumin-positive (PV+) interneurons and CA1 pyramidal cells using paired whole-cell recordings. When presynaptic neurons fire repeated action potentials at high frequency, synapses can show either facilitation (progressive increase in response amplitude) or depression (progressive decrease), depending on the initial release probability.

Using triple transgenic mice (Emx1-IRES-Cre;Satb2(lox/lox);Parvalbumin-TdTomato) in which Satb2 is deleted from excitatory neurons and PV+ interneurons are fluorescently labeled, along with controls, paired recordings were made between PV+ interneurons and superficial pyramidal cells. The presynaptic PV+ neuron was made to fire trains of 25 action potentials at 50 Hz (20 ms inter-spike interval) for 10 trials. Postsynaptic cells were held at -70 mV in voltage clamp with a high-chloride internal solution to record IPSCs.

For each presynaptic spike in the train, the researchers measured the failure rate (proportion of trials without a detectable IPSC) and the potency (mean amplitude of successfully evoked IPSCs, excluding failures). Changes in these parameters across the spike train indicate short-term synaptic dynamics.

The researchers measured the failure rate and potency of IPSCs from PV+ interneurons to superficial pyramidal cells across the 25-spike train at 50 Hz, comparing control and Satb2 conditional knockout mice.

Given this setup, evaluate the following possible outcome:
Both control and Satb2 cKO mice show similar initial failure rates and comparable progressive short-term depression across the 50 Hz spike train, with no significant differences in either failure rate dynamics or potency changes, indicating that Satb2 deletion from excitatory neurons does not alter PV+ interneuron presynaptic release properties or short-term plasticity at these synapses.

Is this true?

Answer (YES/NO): NO